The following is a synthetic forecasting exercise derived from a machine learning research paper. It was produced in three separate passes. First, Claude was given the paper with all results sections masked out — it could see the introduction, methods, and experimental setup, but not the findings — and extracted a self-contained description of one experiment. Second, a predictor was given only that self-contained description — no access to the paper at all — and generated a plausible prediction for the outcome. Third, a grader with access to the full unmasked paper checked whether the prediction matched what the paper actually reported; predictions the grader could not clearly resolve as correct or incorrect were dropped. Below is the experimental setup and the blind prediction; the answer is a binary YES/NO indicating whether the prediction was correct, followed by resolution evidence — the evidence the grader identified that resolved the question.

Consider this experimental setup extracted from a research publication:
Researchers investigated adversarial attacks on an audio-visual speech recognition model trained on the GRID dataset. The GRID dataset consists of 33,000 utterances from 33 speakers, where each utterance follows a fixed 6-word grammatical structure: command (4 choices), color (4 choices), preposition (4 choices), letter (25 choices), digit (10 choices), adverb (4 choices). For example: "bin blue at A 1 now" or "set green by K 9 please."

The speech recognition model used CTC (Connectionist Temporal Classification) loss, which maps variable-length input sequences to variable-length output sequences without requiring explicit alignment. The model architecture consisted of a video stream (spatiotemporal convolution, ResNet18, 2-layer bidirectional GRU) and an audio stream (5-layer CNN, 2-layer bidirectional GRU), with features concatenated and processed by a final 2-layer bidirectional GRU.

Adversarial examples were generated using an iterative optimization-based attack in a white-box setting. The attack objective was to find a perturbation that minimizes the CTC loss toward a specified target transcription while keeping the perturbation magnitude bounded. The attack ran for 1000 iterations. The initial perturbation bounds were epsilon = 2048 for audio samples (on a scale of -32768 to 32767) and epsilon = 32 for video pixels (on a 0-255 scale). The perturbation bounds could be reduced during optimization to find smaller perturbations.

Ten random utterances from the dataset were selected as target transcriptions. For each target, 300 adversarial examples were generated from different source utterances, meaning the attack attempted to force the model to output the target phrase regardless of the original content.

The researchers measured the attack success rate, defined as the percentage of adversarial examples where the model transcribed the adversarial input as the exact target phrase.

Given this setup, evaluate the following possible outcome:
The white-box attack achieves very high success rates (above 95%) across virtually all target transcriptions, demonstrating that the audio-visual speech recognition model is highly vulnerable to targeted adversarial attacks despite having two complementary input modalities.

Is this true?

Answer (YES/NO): YES